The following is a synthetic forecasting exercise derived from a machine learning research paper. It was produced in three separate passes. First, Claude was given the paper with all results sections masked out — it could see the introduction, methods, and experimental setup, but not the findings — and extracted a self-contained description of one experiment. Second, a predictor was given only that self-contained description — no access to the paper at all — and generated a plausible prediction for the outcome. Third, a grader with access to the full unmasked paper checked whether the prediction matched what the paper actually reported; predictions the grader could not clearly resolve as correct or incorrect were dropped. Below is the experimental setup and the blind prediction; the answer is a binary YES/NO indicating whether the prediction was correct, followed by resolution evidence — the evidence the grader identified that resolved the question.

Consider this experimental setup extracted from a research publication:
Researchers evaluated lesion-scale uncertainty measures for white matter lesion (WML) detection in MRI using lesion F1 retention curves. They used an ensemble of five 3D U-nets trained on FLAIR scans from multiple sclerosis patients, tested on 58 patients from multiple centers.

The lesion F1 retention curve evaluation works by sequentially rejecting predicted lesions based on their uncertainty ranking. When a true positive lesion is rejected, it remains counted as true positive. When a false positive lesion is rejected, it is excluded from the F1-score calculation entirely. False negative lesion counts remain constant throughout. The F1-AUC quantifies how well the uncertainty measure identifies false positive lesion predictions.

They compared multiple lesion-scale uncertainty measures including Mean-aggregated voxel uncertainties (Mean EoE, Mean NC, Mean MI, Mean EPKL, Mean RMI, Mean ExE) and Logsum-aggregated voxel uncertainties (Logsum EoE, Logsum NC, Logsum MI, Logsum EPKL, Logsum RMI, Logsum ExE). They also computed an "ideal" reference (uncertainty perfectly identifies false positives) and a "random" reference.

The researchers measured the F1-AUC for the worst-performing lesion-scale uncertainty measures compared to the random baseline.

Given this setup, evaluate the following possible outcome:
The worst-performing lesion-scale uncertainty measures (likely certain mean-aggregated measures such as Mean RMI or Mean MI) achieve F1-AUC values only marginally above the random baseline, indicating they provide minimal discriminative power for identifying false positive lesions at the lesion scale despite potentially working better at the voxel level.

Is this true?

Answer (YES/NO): NO